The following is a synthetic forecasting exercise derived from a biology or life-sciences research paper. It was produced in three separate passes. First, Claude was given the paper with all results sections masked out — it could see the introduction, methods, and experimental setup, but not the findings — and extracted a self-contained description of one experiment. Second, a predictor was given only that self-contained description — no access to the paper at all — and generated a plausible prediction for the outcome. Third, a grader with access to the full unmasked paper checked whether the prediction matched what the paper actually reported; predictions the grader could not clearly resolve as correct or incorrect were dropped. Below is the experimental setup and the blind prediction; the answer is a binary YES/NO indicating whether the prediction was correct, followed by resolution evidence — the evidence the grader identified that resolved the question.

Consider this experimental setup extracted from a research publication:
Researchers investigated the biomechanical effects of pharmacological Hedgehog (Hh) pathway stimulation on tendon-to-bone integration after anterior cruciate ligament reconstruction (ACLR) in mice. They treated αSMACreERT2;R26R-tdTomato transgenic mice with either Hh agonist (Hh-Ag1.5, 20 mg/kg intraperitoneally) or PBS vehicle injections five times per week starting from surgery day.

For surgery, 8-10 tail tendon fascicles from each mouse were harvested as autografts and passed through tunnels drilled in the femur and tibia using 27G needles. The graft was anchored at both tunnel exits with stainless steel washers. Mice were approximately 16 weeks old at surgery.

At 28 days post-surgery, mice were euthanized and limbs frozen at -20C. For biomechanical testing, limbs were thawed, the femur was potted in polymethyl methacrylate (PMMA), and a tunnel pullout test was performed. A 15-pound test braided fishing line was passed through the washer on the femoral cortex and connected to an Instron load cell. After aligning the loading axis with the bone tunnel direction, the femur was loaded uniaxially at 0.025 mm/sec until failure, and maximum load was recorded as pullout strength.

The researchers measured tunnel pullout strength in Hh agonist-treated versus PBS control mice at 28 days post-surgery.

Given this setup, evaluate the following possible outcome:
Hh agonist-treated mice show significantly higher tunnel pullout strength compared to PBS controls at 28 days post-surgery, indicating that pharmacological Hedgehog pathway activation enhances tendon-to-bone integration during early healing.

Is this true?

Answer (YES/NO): YES